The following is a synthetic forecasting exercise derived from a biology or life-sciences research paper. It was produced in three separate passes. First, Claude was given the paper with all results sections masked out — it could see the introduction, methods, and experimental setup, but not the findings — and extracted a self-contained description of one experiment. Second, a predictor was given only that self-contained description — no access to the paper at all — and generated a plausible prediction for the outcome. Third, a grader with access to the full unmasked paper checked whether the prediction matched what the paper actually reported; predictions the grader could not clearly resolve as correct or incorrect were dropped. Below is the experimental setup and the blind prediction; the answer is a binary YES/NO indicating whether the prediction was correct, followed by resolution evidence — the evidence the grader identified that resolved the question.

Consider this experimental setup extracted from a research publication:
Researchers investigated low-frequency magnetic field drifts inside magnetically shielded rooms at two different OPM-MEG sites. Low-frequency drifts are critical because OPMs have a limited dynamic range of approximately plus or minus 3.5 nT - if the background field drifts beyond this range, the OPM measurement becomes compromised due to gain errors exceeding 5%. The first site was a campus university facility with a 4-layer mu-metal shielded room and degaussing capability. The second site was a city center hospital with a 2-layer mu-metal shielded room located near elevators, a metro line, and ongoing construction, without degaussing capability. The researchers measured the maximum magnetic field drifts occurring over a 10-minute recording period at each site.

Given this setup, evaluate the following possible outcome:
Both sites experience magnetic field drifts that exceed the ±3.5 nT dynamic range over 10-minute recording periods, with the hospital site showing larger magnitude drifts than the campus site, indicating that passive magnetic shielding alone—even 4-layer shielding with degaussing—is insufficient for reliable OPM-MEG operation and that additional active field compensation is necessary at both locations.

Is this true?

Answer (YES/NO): NO